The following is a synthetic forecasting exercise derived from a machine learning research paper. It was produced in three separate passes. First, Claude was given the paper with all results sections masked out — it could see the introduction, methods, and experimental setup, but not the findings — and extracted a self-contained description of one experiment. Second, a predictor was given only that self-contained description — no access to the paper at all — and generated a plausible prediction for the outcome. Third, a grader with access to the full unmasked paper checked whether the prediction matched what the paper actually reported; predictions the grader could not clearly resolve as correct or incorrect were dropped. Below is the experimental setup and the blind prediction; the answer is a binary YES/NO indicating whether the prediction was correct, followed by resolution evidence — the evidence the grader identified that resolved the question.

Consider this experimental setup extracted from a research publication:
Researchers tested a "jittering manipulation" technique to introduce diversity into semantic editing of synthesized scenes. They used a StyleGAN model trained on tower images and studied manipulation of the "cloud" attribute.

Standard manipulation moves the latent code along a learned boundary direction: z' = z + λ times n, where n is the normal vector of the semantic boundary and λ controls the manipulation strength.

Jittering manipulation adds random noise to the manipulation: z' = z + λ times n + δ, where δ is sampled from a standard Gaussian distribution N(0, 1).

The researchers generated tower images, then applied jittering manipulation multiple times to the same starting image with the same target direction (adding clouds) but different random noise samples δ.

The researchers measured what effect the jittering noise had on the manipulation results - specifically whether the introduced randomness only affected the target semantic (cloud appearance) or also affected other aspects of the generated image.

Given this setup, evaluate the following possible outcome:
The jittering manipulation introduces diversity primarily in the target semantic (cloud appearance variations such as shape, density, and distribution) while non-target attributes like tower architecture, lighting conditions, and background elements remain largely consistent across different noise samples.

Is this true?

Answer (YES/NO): NO